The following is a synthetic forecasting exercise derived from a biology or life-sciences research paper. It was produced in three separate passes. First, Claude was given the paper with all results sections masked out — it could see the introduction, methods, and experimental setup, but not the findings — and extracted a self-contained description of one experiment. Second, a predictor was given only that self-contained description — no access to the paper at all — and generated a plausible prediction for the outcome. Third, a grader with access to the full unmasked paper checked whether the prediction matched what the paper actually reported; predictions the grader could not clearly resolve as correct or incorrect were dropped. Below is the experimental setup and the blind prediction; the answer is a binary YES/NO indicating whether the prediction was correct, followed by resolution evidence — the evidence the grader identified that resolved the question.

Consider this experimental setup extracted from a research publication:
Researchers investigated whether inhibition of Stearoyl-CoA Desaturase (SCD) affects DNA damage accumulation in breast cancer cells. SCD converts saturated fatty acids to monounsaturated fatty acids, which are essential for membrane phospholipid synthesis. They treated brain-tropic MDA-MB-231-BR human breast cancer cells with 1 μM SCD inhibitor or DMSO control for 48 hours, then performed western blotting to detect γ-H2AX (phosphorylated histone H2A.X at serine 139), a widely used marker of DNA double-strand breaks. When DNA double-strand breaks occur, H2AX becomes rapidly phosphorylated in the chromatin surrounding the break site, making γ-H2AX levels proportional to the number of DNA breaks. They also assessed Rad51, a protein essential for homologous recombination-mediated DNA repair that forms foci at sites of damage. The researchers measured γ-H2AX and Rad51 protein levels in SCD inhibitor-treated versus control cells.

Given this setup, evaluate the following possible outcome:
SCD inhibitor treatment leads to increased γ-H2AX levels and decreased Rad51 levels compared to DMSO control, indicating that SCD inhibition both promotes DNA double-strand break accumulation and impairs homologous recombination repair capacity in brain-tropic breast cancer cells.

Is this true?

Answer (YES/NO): YES